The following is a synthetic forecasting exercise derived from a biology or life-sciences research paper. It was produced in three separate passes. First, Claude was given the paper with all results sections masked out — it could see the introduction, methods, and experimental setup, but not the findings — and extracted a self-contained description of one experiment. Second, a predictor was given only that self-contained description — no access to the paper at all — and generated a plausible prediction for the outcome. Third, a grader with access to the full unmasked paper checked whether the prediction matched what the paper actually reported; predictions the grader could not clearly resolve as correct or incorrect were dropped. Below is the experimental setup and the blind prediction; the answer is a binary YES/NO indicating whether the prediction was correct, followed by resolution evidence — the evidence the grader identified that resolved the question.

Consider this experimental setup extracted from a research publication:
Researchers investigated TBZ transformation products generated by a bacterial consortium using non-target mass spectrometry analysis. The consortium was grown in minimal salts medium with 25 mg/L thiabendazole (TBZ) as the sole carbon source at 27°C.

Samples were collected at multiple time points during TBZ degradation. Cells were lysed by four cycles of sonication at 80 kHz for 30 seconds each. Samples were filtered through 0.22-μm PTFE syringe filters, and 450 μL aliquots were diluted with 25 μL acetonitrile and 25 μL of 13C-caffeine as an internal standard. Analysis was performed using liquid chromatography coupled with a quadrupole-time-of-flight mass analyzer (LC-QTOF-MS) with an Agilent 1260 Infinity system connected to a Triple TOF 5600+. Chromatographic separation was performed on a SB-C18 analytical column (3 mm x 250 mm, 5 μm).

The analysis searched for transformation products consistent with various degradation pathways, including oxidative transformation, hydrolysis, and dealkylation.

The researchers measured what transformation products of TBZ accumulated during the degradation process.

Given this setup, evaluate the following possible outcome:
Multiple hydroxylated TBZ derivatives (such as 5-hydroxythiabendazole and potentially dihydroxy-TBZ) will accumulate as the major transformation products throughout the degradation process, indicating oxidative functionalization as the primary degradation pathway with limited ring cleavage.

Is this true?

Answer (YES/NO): NO